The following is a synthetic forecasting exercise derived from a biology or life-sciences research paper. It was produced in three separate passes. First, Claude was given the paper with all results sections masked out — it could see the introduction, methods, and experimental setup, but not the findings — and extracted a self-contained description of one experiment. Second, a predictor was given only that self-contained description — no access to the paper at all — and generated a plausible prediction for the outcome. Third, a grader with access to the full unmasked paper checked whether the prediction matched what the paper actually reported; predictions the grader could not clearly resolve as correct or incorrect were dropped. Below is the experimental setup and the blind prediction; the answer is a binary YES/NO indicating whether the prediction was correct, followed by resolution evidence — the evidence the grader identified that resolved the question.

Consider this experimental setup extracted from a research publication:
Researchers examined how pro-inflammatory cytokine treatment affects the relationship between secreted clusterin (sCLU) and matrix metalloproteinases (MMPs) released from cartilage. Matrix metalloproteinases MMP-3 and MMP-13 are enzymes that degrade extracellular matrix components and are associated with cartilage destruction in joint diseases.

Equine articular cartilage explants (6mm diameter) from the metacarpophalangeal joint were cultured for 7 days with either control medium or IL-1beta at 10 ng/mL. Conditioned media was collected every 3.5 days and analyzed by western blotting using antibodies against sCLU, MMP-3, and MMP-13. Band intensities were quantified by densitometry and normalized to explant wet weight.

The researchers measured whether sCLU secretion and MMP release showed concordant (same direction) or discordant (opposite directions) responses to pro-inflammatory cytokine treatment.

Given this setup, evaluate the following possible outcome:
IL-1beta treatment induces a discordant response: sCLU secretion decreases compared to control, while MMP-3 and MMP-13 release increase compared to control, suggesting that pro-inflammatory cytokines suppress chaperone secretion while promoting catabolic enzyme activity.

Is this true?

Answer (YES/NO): YES